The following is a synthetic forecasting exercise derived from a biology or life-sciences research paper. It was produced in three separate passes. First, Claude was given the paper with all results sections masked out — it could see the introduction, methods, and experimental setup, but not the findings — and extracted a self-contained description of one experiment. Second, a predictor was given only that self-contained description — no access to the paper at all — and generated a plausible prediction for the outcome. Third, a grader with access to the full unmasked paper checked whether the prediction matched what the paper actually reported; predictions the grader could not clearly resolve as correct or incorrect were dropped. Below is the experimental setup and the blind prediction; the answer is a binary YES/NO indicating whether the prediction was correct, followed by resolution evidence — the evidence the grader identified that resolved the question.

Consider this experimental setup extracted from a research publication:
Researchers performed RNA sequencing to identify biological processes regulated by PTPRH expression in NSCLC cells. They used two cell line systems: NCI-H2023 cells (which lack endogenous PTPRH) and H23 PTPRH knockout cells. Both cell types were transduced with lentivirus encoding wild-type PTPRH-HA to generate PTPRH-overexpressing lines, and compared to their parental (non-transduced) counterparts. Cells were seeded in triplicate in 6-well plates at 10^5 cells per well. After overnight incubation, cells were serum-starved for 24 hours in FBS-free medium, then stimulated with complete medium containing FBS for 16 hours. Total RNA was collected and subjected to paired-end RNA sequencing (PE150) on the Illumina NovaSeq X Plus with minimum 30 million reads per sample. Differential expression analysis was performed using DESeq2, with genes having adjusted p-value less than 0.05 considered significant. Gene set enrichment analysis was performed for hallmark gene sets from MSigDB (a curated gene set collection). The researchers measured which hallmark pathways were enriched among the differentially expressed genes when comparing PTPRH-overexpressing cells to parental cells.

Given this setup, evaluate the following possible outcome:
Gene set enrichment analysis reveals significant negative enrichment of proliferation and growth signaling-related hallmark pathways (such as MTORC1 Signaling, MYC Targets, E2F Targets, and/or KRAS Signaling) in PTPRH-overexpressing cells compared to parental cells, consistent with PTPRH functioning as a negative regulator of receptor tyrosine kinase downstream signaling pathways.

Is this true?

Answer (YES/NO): NO